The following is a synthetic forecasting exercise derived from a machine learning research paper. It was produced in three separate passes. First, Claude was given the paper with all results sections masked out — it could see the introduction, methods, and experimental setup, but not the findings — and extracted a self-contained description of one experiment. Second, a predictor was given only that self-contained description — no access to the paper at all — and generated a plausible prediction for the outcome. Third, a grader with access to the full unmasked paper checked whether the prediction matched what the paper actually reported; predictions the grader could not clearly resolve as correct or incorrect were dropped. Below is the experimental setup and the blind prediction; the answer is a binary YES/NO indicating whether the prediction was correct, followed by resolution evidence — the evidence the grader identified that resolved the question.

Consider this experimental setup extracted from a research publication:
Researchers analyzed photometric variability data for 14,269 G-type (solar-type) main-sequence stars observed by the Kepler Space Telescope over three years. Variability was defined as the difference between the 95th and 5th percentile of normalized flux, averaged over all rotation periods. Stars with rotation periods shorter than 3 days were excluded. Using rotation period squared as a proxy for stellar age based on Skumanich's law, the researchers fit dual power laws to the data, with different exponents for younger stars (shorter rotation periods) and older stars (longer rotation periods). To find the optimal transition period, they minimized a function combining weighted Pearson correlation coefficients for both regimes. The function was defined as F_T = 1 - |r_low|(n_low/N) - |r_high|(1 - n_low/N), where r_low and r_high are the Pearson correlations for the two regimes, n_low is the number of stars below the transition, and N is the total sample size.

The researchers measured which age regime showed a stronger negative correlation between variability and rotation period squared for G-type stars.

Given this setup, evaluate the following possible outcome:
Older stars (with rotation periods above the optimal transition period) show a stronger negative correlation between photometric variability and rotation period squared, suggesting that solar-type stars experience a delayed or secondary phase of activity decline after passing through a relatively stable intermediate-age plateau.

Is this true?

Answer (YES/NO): YES